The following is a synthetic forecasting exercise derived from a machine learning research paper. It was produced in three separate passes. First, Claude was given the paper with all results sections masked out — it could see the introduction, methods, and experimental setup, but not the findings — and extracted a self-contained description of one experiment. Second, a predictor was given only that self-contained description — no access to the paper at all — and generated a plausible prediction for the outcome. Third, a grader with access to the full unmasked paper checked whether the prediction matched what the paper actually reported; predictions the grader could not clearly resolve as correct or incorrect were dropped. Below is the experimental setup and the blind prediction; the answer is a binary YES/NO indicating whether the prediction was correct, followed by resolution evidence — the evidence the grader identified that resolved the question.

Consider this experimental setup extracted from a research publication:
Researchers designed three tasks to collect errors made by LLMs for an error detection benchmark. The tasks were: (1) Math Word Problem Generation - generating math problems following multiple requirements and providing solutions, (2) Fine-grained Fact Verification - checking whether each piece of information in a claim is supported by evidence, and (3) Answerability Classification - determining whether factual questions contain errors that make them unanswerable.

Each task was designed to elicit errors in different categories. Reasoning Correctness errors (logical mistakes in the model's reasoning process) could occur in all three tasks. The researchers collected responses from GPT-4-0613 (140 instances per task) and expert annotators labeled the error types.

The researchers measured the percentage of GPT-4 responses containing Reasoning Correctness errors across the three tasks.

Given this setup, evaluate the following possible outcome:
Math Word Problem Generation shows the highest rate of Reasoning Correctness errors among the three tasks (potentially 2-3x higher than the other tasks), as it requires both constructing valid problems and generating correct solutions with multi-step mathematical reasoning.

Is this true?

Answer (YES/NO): NO